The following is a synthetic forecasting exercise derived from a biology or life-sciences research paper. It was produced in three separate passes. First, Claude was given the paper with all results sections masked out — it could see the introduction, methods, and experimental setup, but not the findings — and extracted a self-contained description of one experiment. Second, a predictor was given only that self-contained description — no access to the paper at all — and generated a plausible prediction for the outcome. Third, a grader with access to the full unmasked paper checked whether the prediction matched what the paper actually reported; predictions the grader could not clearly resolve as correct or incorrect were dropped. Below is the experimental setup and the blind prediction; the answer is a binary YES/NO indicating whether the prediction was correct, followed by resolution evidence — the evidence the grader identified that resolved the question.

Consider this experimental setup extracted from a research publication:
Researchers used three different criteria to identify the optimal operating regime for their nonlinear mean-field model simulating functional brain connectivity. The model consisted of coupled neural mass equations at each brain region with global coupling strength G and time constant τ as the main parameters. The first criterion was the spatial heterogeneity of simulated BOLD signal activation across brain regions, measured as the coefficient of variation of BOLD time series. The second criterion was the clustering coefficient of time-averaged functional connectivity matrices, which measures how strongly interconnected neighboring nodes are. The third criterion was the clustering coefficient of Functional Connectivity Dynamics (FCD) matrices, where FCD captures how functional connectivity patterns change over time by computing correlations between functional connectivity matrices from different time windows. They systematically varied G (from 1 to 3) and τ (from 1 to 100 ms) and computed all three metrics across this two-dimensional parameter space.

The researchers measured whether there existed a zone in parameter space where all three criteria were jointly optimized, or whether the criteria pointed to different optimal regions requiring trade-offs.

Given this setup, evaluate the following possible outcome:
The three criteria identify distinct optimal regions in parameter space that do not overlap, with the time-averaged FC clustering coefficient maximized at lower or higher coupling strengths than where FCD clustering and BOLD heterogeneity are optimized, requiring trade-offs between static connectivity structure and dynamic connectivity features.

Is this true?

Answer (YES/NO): NO